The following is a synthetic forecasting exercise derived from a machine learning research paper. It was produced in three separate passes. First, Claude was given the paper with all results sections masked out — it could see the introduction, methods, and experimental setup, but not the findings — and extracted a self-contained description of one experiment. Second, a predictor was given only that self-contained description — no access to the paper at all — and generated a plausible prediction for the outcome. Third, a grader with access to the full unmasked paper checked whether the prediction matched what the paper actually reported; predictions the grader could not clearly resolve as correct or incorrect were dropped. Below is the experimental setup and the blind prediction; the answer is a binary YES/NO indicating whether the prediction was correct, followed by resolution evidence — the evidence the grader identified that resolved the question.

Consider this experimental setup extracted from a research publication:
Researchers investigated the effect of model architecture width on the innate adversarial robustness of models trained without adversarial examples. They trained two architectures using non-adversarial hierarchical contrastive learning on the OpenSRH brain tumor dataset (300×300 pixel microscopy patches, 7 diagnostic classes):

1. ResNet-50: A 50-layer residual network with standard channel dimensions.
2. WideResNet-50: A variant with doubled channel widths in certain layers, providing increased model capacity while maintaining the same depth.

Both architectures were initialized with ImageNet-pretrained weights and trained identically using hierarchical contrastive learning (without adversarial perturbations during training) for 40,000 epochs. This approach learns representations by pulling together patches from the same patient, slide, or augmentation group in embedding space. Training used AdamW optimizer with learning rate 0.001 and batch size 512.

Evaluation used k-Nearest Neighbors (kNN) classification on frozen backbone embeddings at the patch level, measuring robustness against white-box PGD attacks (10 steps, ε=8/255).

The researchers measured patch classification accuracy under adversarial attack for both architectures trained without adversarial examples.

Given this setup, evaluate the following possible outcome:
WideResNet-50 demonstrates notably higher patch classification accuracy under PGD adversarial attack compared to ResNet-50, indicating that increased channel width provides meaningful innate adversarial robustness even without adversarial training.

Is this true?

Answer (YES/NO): YES